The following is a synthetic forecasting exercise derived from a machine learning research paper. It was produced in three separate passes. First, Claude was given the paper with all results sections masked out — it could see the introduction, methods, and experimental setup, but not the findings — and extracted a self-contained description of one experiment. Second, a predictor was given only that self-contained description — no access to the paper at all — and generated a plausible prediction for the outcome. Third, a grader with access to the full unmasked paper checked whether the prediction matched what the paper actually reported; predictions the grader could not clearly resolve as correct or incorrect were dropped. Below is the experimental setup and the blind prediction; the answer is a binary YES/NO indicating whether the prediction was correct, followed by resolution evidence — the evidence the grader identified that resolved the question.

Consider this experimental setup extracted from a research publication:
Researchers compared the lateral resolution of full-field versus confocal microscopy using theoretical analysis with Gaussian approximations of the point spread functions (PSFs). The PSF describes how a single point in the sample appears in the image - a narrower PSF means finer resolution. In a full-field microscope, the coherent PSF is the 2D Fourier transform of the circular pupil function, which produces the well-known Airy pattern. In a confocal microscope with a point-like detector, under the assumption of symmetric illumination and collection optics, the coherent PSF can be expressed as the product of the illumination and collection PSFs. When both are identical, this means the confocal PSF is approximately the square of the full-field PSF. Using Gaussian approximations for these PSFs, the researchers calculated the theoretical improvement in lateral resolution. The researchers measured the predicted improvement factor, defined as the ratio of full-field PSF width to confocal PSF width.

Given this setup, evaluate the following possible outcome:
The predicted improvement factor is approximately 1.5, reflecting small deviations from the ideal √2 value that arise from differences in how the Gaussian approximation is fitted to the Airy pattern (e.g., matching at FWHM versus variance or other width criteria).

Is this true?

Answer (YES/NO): NO